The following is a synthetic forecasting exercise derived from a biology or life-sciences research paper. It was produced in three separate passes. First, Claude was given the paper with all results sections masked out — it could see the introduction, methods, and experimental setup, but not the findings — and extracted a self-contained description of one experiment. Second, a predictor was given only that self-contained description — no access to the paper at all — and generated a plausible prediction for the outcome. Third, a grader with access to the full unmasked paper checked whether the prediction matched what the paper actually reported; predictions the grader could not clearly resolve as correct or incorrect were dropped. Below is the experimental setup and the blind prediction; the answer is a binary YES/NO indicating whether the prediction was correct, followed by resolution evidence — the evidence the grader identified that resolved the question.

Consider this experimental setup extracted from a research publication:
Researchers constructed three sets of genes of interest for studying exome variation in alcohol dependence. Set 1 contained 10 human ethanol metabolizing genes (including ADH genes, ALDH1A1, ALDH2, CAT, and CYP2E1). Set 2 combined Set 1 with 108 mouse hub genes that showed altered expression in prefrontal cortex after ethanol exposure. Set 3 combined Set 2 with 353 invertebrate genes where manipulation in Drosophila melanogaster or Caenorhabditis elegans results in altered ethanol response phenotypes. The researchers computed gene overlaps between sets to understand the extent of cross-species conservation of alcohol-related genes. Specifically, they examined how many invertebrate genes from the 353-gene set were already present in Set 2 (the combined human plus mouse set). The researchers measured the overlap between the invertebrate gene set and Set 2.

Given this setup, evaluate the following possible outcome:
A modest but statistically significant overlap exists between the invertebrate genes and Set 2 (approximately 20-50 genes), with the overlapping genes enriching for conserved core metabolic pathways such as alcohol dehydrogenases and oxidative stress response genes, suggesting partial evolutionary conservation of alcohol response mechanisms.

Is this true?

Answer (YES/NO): NO